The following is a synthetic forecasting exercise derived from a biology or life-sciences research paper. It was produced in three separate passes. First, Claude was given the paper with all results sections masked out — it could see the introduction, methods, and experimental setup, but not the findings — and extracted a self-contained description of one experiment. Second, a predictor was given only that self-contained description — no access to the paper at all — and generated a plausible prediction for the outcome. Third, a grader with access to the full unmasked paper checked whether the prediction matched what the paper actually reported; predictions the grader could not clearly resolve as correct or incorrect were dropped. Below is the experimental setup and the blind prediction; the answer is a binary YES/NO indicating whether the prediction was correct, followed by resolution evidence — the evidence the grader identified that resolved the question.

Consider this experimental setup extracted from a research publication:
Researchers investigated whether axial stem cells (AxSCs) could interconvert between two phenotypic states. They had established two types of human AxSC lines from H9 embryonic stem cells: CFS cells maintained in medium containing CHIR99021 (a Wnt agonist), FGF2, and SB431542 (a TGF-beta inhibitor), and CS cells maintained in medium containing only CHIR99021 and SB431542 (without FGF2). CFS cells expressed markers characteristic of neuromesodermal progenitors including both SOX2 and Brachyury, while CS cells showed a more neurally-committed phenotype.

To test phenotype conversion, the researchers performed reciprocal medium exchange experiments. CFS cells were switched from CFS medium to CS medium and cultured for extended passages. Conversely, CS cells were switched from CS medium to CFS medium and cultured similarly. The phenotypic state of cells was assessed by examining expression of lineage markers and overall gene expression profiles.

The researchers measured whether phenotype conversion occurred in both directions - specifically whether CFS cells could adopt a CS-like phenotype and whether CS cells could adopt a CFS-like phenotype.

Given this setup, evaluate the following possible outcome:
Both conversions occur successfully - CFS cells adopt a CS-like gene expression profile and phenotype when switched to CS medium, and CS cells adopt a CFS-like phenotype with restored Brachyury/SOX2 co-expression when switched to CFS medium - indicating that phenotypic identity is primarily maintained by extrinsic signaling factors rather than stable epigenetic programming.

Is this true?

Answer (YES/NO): NO